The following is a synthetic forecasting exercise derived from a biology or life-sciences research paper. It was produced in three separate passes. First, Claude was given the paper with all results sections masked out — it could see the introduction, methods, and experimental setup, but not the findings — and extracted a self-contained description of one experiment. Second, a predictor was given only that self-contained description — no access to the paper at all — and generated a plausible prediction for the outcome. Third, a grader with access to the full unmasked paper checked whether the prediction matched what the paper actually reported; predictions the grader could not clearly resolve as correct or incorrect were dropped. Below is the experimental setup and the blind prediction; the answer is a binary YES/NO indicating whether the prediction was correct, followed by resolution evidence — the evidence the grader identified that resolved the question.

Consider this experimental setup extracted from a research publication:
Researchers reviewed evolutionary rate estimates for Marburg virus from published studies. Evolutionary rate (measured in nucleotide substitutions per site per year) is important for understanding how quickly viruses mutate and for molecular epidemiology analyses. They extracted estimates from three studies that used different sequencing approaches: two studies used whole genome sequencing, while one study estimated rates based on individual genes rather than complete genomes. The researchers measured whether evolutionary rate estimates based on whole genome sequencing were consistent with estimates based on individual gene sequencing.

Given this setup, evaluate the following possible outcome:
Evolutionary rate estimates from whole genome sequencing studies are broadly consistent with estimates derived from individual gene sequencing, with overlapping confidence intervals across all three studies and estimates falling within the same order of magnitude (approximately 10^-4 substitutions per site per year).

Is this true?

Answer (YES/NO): NO